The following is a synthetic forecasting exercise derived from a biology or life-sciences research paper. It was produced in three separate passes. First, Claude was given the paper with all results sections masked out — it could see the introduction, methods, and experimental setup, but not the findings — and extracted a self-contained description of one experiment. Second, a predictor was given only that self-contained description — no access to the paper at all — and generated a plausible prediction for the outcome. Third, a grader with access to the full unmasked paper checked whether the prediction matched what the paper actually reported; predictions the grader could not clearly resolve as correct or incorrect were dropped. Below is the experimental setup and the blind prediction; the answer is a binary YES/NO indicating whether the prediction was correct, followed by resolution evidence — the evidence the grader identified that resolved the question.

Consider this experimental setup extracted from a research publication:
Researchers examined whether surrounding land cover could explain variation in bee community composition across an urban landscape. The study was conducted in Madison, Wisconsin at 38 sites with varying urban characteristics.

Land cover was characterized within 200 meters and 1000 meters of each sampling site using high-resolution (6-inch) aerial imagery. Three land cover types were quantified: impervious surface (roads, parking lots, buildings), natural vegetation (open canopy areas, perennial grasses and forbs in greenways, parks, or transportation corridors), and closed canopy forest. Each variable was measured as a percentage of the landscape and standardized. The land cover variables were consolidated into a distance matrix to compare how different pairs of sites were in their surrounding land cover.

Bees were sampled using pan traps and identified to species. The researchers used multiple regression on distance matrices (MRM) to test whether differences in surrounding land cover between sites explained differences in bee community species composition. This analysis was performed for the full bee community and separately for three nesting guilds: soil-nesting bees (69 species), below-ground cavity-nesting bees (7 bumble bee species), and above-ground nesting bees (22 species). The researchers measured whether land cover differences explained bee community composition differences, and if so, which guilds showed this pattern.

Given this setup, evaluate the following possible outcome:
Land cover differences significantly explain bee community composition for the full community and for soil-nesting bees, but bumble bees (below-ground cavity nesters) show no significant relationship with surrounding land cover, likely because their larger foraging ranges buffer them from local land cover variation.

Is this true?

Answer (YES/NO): YES